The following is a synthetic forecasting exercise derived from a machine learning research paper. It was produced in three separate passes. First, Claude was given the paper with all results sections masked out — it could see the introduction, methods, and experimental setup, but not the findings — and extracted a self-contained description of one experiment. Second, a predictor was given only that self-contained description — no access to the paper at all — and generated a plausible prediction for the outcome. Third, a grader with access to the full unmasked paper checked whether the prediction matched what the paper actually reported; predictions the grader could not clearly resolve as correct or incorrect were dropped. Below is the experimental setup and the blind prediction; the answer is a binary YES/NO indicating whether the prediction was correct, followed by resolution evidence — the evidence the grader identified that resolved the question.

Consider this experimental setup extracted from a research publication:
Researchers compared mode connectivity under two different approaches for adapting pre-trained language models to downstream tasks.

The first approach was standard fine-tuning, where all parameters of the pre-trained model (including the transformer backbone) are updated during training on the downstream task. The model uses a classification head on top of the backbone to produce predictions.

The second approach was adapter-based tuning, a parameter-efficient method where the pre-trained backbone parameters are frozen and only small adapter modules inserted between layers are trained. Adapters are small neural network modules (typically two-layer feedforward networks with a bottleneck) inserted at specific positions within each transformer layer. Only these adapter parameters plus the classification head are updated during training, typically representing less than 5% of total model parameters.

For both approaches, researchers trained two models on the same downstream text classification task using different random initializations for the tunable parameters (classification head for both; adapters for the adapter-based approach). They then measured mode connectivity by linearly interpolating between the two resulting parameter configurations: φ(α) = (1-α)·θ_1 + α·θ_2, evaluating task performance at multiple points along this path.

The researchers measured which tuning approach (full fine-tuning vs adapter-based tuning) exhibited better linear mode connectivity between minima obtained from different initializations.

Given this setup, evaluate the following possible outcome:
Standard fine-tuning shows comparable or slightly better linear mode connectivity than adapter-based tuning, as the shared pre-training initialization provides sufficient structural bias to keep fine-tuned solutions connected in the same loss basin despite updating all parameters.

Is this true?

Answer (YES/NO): YES